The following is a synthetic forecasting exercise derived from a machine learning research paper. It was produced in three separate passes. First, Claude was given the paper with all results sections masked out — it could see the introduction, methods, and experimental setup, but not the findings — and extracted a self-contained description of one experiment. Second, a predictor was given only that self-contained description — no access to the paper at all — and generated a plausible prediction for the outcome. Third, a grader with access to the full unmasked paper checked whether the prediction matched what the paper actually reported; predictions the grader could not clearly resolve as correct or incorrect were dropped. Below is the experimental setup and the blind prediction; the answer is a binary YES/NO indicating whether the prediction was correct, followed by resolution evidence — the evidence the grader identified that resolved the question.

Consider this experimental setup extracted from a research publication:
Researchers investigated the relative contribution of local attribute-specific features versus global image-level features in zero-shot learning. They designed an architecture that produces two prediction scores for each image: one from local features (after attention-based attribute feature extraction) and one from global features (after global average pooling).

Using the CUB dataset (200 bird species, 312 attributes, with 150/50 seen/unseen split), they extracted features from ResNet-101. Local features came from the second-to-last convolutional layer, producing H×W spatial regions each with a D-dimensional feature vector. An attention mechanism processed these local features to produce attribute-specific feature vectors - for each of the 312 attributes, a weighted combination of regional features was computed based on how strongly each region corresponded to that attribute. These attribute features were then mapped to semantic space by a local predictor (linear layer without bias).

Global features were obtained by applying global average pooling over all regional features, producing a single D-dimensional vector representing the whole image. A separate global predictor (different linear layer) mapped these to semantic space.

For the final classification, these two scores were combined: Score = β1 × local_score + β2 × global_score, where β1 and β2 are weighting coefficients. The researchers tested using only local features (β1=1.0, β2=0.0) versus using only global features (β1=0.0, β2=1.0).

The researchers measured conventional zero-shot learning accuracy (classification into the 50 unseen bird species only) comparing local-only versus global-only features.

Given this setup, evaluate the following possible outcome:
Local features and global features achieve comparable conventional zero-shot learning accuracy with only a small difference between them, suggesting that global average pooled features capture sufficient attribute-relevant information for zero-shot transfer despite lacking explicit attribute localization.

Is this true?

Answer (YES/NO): NO